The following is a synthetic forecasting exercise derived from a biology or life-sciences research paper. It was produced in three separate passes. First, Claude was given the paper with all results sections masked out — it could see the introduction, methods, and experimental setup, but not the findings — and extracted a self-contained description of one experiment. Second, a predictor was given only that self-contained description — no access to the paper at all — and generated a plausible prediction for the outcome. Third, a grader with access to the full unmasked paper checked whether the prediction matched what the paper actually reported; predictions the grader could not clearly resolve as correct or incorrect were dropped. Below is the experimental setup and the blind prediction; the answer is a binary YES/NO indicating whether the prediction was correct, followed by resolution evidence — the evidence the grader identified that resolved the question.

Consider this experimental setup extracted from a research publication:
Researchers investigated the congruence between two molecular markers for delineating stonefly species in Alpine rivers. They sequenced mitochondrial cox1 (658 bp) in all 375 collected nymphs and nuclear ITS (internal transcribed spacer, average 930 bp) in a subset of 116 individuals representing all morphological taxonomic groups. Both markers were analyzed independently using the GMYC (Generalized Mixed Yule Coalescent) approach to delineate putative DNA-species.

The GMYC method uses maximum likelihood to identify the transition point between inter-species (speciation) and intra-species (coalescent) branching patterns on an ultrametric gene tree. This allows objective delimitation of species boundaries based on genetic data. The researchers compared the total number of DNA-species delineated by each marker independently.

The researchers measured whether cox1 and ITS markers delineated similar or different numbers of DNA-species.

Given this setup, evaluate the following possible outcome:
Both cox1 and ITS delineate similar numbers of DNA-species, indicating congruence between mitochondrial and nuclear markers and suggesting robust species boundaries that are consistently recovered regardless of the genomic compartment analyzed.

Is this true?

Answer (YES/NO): YES